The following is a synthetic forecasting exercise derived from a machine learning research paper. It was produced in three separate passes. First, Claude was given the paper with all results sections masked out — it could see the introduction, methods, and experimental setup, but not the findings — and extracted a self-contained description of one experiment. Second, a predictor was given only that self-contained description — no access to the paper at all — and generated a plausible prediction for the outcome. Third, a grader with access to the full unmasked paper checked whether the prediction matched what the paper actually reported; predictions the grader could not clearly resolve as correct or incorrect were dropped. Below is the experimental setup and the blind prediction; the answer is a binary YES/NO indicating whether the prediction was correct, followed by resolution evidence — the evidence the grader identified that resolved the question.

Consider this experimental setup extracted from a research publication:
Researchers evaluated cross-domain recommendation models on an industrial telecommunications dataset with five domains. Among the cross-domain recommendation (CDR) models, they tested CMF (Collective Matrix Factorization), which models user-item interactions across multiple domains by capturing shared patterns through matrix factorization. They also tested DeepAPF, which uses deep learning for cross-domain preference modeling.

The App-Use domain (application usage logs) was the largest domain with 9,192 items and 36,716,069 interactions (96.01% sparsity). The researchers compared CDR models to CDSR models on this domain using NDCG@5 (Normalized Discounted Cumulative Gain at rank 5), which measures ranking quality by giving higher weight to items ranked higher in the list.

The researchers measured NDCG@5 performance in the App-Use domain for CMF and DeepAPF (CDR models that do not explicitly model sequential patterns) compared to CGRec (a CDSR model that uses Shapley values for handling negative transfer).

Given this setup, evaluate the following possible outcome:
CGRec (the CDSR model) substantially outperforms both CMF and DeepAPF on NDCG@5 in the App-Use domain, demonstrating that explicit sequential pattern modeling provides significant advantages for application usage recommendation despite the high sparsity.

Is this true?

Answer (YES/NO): NO